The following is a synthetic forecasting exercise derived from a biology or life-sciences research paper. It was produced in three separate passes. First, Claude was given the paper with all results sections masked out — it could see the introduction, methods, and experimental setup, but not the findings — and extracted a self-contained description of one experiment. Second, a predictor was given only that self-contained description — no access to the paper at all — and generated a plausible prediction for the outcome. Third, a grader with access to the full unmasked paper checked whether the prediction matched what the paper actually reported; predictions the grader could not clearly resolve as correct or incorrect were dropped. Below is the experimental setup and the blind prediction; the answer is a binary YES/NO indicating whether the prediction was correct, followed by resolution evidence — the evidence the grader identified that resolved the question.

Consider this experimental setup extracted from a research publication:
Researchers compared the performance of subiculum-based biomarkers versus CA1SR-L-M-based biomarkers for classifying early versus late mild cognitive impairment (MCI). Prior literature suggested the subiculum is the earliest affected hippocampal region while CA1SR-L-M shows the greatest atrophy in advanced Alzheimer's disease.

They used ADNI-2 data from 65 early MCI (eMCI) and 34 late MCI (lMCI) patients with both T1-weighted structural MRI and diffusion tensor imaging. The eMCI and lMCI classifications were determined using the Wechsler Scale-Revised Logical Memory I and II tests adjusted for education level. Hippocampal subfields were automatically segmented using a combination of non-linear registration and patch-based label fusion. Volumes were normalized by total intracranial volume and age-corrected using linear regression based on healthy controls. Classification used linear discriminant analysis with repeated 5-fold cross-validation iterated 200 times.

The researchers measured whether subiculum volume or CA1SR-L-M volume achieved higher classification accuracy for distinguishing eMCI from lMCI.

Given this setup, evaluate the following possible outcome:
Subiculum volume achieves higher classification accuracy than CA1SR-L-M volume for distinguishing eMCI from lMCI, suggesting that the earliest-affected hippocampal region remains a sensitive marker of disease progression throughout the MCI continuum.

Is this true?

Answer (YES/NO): YES